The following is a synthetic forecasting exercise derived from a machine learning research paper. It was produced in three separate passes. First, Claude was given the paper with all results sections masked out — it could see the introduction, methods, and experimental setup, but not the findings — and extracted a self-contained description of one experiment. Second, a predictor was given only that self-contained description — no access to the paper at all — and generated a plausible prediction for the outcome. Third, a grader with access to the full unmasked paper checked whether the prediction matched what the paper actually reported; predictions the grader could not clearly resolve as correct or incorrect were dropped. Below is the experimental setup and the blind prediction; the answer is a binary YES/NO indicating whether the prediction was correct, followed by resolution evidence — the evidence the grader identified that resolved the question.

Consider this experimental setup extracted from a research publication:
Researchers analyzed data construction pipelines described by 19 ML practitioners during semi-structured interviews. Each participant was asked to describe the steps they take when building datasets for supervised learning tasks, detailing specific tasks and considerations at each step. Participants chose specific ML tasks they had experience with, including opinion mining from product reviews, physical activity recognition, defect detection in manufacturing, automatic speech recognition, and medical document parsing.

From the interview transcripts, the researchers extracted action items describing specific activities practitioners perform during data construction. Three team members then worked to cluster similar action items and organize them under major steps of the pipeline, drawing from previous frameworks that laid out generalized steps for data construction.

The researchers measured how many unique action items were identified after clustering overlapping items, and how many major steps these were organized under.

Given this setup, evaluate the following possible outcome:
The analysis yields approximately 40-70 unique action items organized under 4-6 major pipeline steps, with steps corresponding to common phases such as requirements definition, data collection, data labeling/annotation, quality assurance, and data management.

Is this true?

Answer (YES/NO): NO